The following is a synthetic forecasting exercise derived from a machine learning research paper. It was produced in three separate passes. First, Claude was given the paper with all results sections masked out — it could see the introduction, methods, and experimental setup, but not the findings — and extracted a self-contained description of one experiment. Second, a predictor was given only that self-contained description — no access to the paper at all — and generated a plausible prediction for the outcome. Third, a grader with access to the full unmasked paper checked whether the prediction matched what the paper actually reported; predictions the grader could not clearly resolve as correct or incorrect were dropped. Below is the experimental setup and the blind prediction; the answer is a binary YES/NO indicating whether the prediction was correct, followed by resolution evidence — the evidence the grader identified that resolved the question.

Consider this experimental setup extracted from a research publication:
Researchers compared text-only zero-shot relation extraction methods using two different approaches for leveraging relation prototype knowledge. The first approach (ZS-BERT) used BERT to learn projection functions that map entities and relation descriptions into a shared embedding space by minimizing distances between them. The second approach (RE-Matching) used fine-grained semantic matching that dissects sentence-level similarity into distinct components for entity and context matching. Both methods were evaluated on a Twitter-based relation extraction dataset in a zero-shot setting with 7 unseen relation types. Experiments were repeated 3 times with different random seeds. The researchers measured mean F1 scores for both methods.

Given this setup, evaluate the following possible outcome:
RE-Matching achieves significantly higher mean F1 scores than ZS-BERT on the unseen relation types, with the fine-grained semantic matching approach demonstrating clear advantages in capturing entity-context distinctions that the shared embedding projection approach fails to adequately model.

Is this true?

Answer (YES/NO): NO